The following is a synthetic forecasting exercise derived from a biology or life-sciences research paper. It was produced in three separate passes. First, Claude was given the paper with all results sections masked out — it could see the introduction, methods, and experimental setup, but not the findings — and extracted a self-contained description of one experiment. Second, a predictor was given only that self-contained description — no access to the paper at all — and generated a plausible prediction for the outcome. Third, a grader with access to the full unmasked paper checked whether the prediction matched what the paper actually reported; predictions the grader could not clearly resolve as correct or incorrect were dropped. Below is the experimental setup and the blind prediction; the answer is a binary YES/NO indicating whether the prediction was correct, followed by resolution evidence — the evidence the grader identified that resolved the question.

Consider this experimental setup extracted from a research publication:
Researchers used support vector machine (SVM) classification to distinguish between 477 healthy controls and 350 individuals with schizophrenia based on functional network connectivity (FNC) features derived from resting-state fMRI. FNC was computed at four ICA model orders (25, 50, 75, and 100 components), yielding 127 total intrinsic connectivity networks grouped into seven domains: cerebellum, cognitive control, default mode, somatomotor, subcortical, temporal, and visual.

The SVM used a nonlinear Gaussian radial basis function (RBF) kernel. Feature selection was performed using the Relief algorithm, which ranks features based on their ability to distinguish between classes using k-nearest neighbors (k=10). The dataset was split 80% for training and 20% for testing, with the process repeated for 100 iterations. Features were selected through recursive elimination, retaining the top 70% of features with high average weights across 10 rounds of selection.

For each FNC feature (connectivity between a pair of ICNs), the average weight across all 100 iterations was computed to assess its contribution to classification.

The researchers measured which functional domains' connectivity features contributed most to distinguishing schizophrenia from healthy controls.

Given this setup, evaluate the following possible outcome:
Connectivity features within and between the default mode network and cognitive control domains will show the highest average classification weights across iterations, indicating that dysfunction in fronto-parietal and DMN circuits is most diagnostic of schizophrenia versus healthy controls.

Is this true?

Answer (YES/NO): NO